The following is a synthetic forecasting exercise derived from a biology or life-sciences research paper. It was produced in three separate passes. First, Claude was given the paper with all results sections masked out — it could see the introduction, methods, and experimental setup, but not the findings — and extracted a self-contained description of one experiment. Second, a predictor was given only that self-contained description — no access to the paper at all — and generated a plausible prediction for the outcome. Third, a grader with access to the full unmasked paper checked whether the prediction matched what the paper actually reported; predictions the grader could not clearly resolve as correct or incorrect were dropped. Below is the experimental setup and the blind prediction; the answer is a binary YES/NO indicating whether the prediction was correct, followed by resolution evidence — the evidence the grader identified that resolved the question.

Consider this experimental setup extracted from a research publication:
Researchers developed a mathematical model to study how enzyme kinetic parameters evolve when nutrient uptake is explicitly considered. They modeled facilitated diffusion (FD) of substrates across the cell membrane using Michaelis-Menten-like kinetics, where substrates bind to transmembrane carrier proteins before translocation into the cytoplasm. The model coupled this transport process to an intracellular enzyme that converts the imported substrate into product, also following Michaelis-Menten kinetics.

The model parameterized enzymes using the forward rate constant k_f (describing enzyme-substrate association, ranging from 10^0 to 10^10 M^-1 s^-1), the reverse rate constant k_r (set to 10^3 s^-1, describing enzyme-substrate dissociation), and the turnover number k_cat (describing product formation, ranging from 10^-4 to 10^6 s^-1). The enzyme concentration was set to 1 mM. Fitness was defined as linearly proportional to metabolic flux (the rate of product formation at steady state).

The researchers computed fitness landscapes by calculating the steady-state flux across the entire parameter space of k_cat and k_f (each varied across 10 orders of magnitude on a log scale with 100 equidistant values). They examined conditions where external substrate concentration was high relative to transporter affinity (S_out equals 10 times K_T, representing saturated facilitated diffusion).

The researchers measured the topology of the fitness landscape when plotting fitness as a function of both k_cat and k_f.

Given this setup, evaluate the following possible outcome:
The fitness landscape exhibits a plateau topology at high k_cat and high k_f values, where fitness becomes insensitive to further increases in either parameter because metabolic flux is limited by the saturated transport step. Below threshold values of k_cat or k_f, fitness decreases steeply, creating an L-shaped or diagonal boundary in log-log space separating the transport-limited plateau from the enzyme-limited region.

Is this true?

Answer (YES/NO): YES